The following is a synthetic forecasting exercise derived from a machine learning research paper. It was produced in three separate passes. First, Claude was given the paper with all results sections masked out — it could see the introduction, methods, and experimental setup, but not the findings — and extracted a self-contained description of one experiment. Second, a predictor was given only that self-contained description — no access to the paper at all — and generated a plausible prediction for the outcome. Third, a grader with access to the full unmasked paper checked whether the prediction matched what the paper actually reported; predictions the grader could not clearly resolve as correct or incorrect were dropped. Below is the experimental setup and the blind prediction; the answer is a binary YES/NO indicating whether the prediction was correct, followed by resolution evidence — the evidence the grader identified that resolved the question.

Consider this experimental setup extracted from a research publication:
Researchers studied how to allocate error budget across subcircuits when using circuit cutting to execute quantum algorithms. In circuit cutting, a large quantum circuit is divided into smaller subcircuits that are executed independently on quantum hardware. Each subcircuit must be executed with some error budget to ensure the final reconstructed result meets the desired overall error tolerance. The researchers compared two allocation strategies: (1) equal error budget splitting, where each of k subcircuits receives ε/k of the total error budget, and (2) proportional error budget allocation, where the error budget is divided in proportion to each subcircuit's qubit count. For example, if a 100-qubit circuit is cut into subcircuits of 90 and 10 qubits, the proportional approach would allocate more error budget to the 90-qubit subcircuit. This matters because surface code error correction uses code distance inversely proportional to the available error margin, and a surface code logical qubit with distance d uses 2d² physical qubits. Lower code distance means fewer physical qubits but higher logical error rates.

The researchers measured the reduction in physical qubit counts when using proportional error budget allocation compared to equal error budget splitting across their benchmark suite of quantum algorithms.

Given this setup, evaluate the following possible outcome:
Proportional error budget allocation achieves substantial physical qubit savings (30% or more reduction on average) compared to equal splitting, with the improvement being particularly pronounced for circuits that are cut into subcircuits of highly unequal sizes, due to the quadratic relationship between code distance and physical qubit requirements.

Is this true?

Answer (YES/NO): NO